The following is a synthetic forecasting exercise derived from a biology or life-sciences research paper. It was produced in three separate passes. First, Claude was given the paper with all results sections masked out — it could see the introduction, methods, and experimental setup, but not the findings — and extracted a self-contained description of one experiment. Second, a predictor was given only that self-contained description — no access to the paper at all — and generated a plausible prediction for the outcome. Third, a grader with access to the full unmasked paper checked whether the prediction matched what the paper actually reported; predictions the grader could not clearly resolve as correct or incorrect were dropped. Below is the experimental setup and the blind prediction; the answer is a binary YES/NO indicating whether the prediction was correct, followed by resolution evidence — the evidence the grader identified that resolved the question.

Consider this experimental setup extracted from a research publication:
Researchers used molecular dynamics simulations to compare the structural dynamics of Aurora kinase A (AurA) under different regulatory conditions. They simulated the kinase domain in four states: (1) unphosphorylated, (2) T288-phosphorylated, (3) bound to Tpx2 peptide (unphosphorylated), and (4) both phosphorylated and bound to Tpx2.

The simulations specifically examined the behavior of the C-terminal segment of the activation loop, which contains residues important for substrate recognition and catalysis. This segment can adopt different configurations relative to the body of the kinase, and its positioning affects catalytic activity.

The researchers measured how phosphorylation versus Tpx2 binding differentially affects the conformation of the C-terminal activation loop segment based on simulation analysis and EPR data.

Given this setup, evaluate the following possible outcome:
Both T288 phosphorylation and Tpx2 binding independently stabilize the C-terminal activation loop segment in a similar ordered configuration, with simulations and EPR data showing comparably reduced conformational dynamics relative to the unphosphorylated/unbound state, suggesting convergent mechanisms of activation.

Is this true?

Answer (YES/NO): NO